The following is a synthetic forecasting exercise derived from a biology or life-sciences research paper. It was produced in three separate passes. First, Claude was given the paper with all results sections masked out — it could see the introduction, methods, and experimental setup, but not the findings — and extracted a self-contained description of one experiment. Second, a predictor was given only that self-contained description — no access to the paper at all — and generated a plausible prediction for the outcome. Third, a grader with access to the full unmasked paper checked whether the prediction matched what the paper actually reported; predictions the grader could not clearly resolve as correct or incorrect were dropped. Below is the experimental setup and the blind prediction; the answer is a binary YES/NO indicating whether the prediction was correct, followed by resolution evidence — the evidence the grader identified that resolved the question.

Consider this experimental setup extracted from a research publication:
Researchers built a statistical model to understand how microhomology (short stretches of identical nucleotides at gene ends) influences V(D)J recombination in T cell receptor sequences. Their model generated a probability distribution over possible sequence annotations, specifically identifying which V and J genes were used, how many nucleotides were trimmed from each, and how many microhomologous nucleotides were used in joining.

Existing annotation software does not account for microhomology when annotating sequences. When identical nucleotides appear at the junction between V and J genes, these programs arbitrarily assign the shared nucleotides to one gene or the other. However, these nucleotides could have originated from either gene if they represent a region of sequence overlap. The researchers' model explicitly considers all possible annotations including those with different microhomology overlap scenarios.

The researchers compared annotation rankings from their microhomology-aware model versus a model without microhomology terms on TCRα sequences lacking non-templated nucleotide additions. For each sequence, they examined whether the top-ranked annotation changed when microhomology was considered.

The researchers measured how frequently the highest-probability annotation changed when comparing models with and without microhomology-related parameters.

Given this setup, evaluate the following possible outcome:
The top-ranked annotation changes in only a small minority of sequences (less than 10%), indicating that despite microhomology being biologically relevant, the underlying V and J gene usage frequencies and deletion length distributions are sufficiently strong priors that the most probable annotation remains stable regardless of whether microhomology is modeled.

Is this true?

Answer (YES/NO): NO